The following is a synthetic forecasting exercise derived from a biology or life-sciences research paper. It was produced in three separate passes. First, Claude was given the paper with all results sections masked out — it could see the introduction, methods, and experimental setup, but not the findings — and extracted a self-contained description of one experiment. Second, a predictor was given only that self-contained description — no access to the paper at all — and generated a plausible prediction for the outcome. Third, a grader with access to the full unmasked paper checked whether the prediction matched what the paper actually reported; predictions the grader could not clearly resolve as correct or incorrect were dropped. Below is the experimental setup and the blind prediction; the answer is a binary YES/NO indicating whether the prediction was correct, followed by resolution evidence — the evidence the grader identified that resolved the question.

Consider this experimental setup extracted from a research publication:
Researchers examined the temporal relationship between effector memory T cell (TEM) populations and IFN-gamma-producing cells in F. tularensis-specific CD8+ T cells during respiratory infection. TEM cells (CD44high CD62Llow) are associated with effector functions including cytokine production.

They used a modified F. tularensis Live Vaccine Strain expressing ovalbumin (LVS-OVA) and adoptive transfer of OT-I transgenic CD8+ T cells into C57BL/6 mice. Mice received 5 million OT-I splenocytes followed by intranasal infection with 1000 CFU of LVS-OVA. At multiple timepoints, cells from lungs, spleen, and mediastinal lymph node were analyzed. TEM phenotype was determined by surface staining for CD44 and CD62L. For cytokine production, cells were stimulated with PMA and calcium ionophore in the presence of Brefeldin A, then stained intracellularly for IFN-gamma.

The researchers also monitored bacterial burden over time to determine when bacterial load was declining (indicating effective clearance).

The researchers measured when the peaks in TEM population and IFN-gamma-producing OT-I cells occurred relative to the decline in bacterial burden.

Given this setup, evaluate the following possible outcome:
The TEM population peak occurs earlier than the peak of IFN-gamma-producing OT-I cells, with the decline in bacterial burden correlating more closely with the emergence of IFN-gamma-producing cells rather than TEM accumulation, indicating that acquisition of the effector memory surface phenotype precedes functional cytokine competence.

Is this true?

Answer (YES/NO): NO